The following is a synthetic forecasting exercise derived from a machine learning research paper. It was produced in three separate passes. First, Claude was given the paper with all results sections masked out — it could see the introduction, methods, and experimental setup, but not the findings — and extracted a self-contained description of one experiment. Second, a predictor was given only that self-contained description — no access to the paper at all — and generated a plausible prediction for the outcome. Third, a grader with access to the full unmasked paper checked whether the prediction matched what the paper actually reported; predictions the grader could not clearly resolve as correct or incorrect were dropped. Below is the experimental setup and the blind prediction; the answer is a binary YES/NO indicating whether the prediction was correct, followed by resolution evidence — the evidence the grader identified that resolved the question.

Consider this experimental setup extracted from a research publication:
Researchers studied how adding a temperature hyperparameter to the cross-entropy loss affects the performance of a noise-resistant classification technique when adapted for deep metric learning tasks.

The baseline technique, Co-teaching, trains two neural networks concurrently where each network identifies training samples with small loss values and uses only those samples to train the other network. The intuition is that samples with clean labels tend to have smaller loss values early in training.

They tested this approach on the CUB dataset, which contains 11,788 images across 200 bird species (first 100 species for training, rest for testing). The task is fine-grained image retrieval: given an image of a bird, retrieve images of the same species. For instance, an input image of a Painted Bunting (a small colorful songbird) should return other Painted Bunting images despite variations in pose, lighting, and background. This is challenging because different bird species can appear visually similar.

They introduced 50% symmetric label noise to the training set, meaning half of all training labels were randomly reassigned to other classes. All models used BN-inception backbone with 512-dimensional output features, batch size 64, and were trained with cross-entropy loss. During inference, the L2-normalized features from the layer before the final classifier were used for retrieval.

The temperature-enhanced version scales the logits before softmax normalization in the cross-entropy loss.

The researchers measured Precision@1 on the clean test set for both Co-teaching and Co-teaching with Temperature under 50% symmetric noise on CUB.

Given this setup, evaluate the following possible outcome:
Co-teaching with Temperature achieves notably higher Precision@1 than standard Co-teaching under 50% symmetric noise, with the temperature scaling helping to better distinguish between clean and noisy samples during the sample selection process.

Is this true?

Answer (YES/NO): YES